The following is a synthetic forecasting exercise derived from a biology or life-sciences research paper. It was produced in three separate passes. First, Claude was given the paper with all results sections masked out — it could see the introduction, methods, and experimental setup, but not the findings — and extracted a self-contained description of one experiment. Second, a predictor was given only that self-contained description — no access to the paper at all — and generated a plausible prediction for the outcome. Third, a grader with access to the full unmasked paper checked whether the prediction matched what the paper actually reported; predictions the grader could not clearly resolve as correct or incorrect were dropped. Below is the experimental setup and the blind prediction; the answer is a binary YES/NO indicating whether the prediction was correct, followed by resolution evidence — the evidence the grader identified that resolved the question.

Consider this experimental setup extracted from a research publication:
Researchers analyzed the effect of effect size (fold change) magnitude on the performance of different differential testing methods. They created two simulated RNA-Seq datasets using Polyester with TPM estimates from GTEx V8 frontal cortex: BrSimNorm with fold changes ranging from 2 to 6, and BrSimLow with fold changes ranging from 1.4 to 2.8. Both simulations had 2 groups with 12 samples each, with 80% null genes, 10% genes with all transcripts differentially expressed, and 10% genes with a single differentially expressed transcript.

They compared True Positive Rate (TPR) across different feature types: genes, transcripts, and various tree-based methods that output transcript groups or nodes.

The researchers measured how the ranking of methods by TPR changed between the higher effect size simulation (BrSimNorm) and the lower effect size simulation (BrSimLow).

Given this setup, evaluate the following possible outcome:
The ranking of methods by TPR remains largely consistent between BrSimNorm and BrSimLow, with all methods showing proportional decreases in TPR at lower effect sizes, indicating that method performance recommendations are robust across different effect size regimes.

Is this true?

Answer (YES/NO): NO